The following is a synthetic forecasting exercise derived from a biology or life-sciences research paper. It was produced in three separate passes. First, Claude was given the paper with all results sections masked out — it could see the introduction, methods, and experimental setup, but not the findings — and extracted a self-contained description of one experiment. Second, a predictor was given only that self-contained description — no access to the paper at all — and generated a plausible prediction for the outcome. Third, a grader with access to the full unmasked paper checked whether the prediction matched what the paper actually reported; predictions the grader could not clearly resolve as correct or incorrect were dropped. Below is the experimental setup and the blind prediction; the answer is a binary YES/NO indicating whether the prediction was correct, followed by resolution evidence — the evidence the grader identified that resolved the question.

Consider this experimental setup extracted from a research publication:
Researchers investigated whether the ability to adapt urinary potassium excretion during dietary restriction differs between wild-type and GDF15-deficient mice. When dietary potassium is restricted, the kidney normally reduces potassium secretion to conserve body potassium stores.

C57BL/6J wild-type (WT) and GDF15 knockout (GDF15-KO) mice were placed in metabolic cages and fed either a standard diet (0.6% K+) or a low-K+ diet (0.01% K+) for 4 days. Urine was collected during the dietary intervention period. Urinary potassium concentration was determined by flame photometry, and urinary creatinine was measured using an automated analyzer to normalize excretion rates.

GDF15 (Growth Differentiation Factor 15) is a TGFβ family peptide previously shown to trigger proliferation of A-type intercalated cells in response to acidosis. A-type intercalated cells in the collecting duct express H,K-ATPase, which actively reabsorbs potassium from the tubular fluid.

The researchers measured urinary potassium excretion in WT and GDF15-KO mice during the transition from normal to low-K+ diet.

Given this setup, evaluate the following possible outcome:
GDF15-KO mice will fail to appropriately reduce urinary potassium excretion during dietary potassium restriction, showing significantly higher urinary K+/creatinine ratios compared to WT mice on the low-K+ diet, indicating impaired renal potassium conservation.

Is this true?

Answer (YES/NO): YES